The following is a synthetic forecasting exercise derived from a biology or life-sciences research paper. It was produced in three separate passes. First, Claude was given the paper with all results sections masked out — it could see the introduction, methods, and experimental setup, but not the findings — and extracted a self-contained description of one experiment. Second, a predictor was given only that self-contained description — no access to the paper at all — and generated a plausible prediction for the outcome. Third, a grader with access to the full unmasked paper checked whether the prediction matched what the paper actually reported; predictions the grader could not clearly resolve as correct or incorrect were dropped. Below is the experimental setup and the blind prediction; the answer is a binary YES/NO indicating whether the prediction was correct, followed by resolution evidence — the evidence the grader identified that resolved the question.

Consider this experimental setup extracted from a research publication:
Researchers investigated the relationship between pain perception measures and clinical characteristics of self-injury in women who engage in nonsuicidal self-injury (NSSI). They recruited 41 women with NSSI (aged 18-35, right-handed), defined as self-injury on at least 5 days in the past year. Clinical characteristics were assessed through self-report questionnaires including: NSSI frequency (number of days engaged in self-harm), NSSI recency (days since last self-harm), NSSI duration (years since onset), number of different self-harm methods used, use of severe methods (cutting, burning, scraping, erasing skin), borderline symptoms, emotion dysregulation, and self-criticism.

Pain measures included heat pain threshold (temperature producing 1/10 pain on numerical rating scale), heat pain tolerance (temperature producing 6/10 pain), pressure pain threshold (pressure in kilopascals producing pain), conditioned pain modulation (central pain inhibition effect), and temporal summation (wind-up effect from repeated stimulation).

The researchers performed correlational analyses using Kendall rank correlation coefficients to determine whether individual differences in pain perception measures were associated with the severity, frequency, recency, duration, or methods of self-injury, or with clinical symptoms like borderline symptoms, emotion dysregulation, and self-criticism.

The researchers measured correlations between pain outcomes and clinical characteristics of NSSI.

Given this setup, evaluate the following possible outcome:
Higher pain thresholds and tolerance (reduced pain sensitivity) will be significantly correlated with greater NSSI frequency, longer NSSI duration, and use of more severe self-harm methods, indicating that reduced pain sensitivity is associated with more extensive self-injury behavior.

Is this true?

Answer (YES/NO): NO